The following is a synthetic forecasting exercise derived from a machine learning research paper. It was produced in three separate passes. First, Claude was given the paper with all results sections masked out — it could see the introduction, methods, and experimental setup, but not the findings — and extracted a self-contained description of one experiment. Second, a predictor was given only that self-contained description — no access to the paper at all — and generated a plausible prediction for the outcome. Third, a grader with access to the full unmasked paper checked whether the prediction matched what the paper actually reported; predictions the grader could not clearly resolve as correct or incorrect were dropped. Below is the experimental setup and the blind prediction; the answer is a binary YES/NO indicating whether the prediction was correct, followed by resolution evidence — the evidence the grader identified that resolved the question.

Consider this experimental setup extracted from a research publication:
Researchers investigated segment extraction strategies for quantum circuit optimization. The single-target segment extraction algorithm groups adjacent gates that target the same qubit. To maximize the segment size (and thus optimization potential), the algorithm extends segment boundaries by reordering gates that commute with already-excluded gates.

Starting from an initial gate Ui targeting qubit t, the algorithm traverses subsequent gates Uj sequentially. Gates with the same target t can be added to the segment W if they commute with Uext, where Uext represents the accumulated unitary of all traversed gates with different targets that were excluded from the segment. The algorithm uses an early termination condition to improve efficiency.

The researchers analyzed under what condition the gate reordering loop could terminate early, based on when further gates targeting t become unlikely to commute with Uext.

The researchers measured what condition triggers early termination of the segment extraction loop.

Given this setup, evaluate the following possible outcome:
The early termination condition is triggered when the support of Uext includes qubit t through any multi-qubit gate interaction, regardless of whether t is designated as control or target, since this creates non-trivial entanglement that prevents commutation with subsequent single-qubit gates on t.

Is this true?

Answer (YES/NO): NO